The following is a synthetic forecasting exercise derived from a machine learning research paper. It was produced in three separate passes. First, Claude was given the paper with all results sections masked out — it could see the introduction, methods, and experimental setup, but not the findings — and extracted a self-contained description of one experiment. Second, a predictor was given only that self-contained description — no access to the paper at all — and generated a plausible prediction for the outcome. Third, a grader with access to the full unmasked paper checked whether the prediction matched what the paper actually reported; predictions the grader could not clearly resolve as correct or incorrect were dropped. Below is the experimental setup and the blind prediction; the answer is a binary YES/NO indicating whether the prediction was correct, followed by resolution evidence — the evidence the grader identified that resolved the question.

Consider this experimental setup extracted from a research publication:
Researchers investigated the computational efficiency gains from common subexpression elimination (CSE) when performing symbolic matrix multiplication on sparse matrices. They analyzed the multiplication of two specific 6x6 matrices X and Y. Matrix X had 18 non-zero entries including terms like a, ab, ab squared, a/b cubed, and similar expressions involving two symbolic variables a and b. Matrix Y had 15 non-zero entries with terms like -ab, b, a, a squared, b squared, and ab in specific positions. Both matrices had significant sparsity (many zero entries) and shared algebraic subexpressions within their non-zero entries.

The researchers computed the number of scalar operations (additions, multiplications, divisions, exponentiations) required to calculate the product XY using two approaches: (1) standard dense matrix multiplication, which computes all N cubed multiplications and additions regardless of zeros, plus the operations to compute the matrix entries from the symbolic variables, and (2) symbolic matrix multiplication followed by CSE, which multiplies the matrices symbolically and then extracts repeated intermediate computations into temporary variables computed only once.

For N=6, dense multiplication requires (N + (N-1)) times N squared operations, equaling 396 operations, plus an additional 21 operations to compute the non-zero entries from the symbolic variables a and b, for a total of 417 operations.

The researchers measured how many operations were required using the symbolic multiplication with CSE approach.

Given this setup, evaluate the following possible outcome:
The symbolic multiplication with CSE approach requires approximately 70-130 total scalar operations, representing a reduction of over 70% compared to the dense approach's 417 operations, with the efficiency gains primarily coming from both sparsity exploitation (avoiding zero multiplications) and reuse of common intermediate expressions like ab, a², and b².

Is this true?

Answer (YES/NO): NO